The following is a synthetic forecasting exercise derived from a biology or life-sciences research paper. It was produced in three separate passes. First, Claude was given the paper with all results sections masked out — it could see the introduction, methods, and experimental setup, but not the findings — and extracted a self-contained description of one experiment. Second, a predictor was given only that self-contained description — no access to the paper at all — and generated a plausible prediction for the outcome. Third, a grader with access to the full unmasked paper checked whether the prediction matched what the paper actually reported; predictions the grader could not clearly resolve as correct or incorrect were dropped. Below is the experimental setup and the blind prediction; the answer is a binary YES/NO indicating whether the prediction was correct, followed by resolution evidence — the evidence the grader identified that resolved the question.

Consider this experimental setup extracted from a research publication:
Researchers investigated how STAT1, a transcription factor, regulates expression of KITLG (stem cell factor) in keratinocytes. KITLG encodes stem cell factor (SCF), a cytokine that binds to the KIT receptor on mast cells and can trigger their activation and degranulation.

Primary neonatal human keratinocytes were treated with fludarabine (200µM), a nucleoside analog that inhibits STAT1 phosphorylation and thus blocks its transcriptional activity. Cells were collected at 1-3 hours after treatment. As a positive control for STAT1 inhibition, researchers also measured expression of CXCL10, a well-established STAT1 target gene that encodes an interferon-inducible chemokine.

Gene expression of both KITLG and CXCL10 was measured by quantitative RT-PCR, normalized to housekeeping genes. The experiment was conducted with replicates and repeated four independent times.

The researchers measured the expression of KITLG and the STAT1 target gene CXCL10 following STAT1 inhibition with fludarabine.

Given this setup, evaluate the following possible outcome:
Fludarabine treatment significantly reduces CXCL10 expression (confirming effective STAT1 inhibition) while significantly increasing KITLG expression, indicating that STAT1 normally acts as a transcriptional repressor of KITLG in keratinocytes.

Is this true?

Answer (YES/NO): NO